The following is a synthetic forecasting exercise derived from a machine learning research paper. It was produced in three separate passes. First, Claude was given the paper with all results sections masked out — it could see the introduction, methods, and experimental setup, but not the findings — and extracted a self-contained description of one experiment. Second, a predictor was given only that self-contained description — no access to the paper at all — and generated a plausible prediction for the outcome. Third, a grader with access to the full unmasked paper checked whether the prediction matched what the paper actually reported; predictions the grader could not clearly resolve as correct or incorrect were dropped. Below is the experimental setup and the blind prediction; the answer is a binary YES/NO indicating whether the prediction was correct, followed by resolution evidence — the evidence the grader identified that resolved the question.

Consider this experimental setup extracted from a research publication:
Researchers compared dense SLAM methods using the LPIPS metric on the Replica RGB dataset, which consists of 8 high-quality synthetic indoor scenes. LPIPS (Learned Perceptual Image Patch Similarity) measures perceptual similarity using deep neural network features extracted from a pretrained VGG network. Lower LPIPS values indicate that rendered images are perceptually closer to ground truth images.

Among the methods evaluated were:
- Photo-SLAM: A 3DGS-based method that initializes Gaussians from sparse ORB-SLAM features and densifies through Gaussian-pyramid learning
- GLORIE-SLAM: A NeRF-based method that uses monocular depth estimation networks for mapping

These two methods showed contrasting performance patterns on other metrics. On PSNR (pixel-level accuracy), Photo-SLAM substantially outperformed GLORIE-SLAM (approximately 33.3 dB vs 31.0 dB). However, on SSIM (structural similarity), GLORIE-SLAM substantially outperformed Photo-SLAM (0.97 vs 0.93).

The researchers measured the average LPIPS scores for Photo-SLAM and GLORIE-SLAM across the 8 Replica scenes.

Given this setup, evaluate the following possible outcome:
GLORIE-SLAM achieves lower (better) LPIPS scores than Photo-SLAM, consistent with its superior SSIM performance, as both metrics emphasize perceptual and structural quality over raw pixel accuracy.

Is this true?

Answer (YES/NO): NO